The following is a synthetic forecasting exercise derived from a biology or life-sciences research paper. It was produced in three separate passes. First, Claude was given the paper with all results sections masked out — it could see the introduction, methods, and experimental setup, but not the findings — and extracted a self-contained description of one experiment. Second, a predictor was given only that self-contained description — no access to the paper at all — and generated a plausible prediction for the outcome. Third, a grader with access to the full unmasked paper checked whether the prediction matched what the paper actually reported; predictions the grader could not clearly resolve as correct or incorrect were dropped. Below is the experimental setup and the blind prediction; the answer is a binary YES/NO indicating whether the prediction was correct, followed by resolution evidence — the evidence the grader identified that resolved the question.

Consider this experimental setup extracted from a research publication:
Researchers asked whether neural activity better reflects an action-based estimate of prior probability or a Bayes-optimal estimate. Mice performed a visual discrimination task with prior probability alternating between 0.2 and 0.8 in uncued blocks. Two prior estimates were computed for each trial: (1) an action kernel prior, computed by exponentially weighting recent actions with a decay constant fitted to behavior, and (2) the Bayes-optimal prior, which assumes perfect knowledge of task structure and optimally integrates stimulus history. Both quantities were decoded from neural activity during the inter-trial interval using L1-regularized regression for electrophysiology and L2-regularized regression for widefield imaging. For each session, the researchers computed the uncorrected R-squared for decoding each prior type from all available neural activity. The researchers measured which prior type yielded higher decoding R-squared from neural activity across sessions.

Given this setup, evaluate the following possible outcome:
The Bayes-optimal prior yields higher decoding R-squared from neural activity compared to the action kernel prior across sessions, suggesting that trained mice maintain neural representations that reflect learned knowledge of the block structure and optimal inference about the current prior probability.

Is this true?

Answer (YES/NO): NO